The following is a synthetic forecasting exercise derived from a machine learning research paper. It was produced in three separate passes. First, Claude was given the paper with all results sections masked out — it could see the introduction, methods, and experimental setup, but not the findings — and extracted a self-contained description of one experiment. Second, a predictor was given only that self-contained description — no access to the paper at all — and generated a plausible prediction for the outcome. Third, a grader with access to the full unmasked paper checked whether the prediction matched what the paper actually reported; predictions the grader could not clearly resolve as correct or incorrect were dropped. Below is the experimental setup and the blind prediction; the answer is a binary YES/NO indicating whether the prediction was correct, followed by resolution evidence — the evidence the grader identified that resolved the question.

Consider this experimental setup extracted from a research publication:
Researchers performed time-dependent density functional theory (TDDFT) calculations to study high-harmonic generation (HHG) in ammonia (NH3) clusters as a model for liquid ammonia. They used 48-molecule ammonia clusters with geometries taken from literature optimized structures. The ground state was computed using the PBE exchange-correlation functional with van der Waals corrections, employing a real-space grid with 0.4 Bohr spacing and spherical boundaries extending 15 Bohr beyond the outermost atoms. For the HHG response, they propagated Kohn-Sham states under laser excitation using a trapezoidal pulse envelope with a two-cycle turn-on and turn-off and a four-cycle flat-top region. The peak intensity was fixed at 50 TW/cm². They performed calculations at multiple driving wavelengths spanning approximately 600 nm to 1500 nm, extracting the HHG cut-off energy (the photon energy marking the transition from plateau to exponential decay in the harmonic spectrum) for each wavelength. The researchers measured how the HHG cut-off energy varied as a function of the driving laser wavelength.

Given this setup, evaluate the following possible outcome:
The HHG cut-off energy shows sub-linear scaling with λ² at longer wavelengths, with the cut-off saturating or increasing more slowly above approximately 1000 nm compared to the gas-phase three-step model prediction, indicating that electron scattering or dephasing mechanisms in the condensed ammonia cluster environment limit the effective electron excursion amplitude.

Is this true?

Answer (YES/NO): NO